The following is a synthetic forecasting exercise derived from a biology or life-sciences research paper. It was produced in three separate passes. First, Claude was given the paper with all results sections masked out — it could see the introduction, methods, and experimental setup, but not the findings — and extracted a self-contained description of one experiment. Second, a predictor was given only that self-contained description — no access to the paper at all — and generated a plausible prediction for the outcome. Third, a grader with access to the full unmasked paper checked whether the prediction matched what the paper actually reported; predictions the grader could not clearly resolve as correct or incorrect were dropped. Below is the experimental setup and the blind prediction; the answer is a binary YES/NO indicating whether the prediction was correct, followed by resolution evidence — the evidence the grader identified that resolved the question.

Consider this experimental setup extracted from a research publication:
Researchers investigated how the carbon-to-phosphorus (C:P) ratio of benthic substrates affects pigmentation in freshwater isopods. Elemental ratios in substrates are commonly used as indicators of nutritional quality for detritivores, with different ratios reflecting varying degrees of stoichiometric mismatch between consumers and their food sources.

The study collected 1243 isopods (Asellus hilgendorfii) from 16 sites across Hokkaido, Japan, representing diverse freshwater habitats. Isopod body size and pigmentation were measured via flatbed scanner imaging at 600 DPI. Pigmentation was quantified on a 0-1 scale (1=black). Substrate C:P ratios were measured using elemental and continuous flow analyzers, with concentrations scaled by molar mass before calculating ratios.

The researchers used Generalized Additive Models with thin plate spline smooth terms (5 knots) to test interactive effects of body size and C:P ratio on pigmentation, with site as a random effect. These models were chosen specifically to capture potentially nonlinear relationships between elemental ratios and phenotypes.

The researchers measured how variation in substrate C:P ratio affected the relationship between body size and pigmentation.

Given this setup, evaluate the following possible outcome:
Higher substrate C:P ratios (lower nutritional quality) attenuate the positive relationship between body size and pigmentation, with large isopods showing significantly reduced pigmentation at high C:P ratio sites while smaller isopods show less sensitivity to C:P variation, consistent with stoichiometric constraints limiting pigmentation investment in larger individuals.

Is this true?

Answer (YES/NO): NO